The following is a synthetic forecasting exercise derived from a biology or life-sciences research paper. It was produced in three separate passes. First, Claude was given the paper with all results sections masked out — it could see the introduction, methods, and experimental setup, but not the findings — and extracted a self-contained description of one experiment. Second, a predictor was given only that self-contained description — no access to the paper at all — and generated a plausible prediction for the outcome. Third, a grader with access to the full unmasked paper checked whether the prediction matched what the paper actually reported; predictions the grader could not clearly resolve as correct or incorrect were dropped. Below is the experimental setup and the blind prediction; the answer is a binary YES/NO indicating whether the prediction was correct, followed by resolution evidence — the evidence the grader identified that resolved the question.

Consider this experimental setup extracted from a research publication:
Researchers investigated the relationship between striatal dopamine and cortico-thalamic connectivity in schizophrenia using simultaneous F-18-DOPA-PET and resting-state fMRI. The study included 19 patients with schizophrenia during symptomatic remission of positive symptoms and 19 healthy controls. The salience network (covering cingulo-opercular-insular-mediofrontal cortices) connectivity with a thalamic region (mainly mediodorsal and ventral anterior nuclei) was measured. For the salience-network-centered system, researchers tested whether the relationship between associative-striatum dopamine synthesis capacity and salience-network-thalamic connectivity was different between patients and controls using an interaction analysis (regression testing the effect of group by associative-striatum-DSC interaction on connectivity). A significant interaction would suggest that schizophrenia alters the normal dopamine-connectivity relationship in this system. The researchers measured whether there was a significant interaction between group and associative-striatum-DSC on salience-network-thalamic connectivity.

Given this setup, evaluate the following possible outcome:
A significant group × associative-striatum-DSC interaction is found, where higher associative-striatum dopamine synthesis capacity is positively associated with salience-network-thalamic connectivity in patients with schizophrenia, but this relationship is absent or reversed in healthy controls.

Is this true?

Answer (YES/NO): NO